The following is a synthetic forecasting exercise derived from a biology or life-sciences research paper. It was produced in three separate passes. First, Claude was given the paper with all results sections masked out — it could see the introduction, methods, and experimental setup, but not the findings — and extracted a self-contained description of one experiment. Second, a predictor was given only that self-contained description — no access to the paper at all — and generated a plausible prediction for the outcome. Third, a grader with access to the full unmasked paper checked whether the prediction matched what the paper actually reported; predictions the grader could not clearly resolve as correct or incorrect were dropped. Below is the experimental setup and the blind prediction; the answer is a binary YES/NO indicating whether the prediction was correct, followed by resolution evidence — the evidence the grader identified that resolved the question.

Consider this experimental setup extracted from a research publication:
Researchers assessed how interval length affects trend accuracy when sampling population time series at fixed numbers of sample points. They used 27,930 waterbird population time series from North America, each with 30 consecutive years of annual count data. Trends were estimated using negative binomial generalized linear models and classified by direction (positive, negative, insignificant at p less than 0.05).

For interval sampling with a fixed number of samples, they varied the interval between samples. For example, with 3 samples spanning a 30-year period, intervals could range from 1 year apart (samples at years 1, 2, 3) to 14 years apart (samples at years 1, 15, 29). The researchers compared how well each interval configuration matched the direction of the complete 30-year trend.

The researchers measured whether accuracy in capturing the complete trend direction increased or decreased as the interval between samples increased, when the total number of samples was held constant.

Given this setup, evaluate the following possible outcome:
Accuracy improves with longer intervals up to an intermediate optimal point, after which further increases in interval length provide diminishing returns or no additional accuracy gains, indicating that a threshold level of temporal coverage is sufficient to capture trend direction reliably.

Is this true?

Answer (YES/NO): NO